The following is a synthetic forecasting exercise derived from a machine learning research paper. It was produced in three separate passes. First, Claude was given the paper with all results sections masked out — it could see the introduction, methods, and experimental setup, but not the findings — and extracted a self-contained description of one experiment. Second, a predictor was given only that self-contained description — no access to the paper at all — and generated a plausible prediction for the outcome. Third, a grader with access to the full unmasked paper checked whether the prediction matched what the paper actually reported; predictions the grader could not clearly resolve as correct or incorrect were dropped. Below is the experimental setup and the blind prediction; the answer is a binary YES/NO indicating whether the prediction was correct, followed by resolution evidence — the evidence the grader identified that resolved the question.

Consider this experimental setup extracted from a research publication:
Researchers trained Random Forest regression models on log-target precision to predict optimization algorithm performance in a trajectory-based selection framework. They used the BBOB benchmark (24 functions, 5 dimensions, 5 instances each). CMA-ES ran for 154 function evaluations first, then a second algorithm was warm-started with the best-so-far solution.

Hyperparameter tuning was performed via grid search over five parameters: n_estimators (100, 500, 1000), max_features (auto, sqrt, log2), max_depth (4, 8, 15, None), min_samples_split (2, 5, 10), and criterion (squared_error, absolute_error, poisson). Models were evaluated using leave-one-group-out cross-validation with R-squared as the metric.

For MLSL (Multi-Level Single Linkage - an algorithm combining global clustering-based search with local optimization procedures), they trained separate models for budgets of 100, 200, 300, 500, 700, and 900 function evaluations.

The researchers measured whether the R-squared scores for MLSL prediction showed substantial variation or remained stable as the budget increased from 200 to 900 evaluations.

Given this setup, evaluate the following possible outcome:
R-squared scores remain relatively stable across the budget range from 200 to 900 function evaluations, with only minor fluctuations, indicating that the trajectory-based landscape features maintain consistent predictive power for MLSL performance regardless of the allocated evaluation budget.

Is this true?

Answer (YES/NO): NO